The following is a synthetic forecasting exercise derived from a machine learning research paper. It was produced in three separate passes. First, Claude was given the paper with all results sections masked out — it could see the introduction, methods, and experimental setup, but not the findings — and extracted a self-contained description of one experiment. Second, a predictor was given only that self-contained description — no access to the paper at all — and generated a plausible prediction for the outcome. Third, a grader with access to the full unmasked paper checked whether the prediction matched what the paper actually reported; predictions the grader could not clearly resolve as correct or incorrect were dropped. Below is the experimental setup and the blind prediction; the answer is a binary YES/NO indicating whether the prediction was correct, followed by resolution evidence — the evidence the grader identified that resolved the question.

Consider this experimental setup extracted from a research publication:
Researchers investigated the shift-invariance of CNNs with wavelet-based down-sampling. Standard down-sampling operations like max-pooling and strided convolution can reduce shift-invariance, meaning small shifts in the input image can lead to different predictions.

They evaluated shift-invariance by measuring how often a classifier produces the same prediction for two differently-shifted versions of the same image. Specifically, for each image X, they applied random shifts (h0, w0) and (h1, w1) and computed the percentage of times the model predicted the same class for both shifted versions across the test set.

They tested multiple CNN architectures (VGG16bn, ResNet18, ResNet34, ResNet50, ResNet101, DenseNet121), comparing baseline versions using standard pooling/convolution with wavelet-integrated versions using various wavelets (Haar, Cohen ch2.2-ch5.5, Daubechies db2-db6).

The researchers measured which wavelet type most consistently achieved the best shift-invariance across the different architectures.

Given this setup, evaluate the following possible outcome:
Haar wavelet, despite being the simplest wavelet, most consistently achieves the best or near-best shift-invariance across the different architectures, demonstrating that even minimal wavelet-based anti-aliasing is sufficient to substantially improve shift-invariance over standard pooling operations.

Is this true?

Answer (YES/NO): NO